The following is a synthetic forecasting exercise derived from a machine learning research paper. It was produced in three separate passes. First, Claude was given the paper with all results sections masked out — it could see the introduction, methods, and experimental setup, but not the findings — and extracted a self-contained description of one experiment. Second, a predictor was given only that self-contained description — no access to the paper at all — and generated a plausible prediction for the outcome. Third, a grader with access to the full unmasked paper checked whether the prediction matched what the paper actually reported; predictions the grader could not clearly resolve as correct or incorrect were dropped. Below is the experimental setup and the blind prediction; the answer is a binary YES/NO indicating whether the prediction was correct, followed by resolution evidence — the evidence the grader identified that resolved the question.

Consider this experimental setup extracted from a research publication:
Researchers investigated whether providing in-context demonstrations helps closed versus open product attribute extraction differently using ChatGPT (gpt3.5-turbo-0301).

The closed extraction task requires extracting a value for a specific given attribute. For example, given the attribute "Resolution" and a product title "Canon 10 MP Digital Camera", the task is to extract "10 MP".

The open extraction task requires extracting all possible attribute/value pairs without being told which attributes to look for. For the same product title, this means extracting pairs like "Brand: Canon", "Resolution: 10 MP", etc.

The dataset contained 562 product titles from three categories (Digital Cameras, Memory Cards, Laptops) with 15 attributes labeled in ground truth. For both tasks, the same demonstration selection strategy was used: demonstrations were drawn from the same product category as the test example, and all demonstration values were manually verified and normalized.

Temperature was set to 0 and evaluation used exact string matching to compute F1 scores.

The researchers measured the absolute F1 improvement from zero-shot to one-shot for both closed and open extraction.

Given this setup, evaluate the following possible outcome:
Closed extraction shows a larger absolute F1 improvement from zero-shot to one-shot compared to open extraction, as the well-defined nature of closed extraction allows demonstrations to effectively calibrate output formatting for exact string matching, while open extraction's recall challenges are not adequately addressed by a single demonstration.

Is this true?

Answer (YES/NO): NO